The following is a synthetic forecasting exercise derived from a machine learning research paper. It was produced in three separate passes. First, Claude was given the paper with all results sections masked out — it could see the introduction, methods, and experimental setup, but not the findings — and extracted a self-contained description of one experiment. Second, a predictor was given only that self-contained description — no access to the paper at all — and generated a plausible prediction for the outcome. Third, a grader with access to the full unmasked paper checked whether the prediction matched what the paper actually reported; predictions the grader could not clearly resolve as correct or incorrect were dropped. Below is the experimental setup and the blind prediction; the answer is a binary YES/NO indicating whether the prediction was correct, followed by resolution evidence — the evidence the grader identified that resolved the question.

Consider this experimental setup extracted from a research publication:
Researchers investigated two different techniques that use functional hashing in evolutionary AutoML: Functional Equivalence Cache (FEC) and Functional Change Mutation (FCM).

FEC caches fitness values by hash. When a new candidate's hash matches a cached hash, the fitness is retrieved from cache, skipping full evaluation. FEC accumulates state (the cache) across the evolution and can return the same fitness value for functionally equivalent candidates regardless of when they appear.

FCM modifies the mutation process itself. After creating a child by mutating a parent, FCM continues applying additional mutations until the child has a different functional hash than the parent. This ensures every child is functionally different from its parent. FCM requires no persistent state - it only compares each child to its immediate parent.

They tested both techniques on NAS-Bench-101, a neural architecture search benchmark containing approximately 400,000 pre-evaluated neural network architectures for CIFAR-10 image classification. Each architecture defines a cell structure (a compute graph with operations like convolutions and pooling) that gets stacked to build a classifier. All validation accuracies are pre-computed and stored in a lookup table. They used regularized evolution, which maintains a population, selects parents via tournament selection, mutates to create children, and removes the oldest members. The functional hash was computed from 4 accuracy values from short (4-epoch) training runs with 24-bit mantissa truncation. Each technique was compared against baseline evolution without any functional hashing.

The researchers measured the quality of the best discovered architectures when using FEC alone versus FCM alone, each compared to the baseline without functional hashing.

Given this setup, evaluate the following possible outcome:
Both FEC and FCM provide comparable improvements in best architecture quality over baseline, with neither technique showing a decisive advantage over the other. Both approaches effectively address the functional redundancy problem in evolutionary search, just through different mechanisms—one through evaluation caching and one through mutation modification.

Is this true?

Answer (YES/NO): NO